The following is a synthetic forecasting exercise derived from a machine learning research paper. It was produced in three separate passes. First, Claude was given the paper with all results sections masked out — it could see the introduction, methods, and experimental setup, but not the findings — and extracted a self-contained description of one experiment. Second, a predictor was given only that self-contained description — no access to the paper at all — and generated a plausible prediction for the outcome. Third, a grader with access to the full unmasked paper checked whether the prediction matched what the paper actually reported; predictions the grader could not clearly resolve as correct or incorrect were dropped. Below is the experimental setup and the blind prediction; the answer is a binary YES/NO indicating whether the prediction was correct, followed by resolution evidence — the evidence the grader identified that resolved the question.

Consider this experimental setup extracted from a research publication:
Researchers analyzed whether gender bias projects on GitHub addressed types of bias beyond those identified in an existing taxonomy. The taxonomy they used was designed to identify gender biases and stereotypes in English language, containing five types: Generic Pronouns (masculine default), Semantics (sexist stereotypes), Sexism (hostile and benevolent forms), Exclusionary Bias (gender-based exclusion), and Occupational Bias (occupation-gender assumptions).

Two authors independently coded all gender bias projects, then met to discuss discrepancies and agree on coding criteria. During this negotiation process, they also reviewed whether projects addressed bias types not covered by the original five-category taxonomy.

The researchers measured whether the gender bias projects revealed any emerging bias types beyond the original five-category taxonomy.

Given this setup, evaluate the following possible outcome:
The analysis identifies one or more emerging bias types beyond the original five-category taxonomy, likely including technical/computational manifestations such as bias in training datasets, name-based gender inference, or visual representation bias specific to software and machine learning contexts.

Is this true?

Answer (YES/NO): YES